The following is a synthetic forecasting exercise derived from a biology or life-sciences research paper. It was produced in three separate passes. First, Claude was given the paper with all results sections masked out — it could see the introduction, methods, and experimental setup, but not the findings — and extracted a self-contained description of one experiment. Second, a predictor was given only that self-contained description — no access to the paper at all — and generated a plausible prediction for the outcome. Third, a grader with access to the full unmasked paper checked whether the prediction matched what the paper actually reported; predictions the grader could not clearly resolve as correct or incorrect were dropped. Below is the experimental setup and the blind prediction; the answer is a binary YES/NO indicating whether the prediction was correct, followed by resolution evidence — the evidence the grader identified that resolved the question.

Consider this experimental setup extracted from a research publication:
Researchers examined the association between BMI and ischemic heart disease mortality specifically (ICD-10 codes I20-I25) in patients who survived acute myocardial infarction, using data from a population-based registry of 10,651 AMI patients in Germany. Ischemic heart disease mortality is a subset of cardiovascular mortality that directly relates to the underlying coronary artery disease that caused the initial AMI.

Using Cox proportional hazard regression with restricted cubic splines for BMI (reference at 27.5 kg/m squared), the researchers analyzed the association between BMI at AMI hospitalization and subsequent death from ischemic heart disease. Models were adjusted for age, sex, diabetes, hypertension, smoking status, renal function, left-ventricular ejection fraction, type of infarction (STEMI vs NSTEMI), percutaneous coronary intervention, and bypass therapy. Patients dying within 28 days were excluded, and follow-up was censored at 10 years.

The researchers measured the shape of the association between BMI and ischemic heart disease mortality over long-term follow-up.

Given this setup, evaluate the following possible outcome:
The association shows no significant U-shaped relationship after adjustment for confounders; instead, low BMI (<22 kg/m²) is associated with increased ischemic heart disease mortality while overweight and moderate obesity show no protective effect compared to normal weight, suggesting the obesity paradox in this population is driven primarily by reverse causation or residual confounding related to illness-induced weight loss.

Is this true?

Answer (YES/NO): NO